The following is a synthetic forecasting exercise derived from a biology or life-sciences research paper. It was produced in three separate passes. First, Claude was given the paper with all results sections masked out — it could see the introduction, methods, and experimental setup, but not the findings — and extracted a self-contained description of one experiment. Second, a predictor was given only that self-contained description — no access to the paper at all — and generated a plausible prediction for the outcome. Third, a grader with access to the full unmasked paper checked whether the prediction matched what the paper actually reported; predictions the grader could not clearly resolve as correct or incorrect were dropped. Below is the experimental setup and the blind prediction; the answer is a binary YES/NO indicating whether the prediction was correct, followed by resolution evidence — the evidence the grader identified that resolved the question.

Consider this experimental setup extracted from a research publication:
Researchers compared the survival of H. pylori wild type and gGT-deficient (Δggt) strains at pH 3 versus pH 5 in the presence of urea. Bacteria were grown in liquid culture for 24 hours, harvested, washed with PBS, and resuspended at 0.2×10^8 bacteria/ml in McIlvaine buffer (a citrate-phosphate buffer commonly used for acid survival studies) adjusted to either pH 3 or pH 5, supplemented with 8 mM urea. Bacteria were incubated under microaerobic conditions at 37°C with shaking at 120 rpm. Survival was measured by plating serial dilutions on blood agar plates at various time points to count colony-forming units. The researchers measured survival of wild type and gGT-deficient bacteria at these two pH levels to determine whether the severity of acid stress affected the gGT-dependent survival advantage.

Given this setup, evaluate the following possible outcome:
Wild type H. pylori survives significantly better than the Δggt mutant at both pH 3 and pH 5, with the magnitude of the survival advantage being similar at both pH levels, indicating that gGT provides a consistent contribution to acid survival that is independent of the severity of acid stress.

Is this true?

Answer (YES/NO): NO